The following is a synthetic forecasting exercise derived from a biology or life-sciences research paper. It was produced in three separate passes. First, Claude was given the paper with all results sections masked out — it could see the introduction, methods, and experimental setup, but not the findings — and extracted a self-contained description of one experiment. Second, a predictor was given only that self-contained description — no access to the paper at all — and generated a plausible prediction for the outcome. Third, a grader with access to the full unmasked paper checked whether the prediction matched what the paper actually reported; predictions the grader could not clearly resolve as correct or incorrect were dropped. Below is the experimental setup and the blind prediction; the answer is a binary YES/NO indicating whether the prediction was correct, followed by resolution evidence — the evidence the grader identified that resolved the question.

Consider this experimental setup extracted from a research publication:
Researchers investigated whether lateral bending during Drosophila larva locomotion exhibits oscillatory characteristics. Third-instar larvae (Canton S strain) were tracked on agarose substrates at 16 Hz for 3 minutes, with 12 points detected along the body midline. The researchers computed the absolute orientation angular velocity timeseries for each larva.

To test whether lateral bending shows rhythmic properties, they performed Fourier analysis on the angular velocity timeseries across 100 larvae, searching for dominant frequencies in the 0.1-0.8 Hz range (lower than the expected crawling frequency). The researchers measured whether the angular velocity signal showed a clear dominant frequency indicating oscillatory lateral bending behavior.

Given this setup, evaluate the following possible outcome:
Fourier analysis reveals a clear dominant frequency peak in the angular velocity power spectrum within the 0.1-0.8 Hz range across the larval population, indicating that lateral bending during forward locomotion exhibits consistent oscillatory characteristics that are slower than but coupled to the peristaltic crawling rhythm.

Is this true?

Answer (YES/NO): NO